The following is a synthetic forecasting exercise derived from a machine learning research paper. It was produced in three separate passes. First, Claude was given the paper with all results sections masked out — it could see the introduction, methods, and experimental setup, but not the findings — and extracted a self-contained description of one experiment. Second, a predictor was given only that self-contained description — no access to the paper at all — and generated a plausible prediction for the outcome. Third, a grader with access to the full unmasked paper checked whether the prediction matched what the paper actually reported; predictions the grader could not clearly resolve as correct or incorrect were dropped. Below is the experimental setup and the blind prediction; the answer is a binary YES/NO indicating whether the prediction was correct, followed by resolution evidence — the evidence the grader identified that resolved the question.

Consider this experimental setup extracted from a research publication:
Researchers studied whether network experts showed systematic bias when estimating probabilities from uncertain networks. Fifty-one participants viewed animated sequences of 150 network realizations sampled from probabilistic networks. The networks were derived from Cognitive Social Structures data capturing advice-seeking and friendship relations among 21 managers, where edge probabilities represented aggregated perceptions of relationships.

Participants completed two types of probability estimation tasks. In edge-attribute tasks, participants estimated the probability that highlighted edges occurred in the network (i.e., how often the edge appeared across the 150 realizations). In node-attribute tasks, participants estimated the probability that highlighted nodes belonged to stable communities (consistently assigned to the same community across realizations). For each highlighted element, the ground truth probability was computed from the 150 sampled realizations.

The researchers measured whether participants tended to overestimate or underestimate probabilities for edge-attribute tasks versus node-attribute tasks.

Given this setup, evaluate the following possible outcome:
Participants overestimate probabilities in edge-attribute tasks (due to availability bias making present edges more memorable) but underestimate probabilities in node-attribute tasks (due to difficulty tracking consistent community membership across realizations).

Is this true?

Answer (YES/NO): YES